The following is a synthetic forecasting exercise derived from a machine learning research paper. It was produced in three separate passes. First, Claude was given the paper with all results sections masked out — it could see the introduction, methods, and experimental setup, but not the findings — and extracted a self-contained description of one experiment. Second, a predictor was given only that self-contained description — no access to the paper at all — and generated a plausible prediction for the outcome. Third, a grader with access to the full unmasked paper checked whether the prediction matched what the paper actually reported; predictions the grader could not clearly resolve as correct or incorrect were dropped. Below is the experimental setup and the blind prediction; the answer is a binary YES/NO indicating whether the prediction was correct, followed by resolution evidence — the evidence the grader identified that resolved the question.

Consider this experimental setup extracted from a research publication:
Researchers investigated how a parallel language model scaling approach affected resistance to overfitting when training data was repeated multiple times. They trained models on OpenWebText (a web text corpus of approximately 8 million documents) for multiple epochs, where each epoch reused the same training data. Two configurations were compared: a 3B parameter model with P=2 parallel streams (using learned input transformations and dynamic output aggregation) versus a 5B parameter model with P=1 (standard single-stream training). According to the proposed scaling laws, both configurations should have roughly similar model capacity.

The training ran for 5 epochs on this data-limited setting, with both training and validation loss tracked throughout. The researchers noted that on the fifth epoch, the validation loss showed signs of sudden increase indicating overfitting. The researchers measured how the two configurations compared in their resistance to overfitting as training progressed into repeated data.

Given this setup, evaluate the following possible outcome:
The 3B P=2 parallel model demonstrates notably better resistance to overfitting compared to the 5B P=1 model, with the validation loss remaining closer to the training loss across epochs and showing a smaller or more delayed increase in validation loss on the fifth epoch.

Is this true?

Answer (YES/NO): YES